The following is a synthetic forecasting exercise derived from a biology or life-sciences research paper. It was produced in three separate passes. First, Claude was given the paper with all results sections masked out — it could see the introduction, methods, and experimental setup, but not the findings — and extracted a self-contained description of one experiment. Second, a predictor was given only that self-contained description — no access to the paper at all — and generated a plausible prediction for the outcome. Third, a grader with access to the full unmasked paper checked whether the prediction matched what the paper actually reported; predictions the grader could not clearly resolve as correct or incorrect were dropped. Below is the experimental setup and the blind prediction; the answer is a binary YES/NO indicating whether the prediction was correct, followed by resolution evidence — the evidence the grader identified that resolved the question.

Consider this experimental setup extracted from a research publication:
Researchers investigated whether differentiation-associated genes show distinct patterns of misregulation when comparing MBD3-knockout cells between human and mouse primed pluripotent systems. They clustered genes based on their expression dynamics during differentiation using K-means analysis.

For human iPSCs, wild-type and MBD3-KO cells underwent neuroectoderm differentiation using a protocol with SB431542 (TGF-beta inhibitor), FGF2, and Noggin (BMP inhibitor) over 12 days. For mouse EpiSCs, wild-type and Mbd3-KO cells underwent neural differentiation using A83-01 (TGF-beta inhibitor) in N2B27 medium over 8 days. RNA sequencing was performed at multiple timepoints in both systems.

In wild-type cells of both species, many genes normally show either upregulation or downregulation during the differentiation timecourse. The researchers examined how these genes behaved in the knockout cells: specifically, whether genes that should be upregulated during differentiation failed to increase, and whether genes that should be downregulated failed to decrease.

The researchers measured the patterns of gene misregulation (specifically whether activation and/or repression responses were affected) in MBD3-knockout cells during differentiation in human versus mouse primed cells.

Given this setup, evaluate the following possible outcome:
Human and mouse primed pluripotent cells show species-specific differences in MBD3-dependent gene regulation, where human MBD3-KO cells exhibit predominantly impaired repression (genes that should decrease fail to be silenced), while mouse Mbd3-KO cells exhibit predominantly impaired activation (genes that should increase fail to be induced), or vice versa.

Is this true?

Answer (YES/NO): NO